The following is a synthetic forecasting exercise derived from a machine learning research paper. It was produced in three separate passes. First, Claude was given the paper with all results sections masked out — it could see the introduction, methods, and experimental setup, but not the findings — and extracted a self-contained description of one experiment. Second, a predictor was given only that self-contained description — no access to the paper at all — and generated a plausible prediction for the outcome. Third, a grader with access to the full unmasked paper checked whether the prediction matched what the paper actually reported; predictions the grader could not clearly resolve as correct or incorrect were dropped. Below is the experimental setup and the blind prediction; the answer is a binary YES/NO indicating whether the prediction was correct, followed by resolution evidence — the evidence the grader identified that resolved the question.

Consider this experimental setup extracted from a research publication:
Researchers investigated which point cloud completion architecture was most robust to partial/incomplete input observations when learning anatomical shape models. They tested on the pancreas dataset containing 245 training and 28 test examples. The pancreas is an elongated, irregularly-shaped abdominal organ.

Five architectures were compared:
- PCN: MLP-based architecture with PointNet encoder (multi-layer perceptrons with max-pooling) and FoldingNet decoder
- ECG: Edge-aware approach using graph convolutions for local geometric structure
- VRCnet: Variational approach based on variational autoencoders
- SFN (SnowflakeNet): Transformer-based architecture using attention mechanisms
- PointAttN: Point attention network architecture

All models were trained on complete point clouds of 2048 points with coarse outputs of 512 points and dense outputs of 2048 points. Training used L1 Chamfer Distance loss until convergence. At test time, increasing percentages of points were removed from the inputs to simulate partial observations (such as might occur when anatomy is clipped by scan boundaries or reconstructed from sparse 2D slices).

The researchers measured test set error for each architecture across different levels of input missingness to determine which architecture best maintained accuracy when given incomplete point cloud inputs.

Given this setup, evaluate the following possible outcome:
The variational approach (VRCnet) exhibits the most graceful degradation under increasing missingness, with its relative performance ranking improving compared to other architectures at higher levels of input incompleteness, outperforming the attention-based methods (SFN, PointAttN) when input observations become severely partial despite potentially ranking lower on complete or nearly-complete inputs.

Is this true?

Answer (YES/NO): NO